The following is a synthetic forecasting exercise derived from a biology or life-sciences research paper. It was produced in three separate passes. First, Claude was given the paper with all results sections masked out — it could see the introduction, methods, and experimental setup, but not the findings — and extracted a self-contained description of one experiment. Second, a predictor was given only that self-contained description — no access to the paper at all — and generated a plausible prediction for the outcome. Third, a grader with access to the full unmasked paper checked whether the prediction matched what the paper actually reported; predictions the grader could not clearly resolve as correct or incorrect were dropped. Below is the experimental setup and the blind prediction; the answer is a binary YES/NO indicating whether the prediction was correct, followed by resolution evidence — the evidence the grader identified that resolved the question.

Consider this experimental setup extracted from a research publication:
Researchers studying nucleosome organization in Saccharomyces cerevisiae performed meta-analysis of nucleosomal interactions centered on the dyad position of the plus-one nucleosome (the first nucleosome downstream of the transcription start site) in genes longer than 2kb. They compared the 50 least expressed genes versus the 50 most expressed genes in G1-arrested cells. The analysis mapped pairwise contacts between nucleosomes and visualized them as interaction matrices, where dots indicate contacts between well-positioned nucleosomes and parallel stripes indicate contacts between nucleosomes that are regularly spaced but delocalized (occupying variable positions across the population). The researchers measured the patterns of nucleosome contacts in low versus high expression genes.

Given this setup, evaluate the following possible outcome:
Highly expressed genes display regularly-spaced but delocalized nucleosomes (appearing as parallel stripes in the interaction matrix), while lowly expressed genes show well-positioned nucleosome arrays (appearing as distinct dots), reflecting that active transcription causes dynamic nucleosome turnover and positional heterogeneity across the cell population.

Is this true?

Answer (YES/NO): YES